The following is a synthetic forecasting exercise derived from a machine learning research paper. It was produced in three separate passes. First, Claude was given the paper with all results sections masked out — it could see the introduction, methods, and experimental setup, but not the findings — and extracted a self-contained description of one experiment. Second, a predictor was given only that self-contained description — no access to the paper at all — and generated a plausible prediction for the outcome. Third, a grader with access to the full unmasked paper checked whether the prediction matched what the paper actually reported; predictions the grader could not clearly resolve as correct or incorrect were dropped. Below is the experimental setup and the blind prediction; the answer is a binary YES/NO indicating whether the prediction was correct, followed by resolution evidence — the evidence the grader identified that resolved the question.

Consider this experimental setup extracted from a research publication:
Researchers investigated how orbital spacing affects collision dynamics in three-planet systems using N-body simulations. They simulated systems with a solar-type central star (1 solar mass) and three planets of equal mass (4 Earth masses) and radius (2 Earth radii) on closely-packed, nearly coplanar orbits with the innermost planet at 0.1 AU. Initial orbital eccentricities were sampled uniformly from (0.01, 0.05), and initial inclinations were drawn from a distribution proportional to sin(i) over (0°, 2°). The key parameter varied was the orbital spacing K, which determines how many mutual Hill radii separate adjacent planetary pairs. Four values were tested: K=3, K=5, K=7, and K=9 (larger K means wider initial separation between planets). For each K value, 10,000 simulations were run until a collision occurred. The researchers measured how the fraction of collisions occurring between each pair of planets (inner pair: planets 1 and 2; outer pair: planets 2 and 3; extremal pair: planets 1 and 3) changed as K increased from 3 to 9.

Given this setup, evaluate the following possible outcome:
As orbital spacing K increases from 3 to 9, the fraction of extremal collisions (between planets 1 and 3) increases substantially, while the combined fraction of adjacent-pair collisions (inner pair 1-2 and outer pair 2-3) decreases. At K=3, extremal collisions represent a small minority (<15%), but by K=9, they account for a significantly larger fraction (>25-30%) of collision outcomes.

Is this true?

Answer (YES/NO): NO